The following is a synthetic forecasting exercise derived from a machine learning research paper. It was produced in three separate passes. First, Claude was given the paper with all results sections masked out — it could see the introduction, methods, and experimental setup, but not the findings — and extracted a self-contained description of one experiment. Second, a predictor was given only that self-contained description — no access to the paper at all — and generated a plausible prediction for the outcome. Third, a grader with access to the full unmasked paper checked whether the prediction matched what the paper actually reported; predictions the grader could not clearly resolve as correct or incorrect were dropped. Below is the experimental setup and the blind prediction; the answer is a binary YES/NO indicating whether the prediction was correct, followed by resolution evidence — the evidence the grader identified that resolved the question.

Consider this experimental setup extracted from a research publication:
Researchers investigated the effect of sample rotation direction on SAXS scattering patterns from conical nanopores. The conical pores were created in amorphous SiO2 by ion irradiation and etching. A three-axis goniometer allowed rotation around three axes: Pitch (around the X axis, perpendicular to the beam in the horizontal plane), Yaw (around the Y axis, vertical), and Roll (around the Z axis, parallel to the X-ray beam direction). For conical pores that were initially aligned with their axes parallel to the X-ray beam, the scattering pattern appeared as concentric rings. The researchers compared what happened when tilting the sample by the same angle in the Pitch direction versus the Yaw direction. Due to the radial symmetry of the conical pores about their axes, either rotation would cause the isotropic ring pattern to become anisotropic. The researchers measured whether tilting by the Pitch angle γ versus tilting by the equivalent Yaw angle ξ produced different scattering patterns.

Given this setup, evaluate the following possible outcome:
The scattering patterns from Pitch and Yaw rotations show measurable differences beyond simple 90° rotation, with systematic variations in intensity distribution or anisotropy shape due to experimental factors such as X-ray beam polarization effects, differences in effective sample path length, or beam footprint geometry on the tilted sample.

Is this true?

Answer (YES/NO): NO